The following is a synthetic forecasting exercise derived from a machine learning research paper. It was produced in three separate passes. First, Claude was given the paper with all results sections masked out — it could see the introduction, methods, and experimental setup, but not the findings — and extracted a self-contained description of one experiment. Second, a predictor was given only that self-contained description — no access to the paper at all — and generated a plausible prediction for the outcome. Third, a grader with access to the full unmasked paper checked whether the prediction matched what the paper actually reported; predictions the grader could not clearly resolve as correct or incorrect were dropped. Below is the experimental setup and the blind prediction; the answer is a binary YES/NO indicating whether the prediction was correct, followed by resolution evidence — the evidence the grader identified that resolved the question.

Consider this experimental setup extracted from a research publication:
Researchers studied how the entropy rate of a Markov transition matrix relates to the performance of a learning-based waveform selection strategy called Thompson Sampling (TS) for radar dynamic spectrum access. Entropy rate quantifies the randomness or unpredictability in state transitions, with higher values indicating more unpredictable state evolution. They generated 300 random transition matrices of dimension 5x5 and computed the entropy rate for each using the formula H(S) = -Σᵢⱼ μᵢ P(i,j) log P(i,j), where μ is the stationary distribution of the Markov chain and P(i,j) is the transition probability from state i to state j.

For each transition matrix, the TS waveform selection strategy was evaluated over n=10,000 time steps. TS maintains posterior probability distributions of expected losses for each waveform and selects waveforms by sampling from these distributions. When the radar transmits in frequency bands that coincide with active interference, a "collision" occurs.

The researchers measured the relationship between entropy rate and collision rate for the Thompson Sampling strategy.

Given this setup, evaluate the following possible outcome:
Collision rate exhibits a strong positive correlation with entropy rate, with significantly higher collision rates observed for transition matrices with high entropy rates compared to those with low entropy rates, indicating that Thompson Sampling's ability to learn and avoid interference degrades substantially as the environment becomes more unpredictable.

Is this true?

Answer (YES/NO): YES